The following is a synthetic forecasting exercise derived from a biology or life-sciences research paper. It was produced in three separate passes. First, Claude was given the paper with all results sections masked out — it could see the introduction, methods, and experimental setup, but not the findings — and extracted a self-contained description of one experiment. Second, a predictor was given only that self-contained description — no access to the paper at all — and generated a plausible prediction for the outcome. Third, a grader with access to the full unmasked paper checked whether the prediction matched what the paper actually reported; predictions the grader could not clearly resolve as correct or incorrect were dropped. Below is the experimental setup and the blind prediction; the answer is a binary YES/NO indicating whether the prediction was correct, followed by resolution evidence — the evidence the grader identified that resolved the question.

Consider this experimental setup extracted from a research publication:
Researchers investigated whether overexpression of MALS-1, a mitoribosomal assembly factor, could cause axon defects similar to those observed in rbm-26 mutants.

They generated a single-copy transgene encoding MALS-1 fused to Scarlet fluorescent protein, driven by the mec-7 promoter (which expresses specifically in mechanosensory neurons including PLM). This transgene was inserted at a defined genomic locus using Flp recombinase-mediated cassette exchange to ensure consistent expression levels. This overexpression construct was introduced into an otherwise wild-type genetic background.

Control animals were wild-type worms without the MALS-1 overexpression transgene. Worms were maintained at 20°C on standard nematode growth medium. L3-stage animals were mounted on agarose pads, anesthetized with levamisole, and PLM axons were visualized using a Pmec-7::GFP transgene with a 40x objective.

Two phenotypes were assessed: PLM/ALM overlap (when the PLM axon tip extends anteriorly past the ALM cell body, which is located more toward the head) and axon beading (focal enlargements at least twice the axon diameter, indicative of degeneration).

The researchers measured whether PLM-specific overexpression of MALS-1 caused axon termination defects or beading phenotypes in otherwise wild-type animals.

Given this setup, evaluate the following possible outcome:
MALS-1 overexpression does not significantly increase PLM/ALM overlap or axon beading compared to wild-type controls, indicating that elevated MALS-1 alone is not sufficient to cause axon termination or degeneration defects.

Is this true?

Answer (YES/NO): NO